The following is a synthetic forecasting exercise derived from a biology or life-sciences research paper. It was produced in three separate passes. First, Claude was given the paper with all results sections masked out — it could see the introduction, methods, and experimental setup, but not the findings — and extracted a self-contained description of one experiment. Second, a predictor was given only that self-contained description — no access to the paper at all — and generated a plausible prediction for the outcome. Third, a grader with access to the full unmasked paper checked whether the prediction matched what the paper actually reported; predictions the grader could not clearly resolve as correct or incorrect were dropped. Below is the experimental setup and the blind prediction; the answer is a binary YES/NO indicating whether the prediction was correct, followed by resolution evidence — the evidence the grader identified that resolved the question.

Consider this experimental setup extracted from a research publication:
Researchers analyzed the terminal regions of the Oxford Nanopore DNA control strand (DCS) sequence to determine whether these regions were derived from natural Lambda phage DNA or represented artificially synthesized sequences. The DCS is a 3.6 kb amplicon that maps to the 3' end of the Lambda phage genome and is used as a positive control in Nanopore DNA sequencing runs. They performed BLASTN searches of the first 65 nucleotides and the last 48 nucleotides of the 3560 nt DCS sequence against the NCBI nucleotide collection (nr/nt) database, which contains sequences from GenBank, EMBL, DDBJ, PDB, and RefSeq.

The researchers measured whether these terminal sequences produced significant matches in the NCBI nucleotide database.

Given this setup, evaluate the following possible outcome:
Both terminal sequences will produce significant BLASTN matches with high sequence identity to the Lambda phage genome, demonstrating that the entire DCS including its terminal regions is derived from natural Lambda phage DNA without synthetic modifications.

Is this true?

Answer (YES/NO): NO